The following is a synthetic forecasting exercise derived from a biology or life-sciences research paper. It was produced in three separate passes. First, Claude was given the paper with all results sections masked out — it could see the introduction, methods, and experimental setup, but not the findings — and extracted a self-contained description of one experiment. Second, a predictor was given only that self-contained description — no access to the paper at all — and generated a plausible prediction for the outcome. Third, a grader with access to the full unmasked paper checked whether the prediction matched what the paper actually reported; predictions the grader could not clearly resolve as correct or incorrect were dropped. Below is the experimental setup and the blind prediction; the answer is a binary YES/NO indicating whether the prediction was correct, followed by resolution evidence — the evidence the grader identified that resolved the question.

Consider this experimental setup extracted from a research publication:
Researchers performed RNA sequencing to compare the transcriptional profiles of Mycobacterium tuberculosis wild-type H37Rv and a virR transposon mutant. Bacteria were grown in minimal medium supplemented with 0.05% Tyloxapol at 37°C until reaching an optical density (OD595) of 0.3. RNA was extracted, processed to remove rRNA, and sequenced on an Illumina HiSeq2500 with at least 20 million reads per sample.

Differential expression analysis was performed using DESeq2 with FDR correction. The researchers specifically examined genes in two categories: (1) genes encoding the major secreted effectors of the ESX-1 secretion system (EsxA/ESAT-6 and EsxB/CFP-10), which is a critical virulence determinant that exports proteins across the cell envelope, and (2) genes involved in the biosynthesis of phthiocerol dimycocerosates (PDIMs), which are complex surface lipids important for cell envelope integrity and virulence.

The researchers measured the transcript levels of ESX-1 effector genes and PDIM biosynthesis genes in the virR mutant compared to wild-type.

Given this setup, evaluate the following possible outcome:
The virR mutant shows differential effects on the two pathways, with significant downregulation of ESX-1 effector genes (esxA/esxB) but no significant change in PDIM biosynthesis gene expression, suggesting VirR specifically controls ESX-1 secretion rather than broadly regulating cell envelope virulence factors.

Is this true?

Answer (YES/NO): NO